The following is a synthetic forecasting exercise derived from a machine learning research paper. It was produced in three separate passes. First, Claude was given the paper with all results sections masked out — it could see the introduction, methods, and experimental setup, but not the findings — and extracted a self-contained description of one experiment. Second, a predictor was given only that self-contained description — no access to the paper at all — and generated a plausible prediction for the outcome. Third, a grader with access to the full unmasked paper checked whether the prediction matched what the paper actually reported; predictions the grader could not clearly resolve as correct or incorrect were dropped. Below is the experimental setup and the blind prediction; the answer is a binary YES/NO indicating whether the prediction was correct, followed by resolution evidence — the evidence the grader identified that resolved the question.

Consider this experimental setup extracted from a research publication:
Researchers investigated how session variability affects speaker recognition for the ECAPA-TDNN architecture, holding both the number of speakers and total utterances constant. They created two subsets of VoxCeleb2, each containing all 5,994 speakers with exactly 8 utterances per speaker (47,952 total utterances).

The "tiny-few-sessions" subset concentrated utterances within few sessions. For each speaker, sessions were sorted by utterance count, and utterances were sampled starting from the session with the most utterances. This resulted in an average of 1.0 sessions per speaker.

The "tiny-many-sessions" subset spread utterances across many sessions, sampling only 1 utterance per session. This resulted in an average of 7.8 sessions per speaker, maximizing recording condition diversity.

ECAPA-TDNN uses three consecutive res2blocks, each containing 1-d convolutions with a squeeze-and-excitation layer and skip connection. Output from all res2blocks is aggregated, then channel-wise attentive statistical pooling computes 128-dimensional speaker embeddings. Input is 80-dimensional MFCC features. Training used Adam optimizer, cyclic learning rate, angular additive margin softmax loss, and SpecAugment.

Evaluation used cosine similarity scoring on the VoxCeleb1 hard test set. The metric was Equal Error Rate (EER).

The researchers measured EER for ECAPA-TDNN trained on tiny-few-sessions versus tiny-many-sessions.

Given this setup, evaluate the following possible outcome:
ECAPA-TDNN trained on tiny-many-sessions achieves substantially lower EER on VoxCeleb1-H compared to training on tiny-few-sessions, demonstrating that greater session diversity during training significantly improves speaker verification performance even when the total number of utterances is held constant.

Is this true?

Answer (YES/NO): YES